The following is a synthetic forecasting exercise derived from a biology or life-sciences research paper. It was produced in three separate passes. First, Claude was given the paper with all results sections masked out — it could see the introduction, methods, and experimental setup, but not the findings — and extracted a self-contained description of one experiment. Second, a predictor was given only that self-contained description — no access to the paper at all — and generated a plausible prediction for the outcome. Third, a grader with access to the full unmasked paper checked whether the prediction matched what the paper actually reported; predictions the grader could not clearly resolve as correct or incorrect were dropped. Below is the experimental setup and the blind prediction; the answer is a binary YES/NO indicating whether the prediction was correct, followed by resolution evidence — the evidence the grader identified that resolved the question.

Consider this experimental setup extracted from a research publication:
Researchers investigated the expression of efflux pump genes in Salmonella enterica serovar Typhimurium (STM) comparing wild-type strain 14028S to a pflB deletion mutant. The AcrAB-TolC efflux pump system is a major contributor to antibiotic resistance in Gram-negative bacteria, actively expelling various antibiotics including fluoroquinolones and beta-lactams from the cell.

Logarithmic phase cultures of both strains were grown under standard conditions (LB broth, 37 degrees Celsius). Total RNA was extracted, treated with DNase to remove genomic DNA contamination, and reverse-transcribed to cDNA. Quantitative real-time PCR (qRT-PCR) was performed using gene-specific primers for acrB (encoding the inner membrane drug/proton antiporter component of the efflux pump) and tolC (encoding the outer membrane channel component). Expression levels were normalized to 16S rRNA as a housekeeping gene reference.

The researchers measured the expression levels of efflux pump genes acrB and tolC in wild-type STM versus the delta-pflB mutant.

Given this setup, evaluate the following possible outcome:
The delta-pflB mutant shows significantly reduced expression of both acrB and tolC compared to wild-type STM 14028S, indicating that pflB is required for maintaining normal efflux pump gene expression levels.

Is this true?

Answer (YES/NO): YES